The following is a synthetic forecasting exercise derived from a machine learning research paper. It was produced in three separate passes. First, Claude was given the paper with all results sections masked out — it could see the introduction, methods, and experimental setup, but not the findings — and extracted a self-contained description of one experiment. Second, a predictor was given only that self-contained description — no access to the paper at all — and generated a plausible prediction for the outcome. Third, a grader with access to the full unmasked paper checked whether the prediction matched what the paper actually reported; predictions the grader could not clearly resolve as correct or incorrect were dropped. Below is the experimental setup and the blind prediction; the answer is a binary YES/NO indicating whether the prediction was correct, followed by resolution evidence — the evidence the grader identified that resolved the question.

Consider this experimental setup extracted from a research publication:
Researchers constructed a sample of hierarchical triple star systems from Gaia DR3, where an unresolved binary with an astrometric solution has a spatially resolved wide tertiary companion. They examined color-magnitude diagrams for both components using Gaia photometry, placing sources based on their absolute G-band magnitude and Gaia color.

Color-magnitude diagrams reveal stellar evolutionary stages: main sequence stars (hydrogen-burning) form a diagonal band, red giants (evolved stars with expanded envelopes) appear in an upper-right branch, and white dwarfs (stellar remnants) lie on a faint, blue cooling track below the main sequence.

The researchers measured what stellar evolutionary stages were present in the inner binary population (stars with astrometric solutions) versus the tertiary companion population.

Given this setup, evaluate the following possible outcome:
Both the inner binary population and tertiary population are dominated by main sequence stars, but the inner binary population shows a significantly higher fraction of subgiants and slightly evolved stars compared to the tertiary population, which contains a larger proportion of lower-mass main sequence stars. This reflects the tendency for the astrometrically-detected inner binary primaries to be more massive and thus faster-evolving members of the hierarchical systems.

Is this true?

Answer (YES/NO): NO